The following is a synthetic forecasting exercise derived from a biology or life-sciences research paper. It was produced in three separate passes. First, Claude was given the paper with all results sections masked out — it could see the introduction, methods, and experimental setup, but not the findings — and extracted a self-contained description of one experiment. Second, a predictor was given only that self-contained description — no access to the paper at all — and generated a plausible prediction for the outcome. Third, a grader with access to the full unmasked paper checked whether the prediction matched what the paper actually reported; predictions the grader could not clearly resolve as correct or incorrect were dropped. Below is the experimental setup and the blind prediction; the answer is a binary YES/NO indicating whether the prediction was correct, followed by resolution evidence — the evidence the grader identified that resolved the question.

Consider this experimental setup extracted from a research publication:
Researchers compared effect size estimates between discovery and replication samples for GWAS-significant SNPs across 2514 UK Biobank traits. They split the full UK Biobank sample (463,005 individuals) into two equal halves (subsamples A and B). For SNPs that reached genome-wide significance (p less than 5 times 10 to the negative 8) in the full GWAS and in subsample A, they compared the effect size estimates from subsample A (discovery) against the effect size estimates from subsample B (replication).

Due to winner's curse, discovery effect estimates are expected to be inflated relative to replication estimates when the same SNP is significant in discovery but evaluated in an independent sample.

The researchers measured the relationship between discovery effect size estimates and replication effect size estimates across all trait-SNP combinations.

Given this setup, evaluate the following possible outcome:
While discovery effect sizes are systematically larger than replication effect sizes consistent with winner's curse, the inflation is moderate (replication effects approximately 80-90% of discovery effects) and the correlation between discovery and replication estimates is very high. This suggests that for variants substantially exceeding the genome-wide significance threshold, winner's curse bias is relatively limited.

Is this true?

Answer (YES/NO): NO